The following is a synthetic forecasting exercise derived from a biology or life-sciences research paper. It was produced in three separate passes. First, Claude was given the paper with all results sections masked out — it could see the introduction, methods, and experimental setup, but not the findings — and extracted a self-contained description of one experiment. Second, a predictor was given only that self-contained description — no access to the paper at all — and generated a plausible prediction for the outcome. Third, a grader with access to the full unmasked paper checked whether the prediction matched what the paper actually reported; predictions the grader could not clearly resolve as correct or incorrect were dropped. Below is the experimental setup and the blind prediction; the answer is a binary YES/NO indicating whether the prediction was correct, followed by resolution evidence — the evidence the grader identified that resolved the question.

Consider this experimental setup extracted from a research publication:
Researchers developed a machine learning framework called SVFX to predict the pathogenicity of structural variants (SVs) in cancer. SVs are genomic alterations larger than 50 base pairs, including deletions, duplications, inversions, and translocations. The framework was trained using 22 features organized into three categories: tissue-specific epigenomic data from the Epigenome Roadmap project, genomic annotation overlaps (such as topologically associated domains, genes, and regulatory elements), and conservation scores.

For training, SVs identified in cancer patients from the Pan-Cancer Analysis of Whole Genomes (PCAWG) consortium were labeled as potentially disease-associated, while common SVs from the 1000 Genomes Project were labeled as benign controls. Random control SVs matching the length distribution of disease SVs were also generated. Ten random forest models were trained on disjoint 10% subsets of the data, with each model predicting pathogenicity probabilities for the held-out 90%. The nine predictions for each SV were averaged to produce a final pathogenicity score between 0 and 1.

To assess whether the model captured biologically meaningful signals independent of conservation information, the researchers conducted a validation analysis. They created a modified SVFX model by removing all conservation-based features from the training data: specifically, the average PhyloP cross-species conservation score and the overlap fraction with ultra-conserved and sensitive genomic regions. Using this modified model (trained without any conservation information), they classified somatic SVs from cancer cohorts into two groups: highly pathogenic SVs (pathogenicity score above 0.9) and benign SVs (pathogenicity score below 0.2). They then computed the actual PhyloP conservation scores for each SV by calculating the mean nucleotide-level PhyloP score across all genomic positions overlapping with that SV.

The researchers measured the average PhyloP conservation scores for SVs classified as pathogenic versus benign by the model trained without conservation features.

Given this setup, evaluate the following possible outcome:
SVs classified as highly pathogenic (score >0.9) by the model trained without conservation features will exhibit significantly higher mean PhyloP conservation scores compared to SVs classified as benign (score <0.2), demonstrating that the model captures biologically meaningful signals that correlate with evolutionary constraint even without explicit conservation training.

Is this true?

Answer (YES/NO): YES